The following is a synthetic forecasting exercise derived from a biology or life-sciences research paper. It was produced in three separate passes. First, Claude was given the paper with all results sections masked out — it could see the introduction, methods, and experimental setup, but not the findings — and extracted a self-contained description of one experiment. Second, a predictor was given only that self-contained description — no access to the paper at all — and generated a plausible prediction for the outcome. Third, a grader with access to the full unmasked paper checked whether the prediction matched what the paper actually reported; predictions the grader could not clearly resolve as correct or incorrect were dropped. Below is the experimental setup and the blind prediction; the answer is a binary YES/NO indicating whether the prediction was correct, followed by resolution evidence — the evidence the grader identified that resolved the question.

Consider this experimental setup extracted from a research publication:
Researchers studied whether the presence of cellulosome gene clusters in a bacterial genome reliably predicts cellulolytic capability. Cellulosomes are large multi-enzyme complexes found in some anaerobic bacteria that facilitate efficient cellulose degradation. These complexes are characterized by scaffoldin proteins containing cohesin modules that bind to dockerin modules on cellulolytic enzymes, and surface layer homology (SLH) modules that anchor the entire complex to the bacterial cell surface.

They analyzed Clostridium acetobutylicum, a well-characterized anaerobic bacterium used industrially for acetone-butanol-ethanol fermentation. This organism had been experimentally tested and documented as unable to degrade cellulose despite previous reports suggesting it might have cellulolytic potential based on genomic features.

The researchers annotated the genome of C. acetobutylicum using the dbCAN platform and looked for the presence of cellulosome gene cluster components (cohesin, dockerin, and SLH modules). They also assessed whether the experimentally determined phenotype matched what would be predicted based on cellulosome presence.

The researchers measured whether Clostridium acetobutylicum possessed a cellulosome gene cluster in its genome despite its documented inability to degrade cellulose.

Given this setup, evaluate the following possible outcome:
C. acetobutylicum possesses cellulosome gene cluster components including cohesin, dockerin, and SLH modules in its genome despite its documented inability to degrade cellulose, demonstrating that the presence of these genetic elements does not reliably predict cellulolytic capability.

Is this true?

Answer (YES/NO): NO